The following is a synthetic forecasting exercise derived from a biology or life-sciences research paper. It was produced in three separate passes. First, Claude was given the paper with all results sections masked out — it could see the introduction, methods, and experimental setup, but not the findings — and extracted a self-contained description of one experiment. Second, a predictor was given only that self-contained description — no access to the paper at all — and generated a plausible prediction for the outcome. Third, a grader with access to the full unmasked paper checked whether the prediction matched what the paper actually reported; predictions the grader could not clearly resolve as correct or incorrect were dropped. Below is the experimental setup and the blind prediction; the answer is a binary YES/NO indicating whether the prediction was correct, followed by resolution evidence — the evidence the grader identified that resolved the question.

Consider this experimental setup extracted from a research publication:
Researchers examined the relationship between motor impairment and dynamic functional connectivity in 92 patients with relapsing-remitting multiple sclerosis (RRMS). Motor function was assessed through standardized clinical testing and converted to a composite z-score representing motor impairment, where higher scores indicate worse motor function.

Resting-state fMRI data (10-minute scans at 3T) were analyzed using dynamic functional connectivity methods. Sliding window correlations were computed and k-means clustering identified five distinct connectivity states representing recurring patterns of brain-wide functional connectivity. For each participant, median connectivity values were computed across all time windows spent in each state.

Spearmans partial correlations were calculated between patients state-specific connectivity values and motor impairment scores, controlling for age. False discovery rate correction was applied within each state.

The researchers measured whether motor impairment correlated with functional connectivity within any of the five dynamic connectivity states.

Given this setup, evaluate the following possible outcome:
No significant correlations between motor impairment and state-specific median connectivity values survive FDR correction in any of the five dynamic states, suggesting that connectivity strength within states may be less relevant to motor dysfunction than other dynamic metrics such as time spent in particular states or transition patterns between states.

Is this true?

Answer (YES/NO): YES